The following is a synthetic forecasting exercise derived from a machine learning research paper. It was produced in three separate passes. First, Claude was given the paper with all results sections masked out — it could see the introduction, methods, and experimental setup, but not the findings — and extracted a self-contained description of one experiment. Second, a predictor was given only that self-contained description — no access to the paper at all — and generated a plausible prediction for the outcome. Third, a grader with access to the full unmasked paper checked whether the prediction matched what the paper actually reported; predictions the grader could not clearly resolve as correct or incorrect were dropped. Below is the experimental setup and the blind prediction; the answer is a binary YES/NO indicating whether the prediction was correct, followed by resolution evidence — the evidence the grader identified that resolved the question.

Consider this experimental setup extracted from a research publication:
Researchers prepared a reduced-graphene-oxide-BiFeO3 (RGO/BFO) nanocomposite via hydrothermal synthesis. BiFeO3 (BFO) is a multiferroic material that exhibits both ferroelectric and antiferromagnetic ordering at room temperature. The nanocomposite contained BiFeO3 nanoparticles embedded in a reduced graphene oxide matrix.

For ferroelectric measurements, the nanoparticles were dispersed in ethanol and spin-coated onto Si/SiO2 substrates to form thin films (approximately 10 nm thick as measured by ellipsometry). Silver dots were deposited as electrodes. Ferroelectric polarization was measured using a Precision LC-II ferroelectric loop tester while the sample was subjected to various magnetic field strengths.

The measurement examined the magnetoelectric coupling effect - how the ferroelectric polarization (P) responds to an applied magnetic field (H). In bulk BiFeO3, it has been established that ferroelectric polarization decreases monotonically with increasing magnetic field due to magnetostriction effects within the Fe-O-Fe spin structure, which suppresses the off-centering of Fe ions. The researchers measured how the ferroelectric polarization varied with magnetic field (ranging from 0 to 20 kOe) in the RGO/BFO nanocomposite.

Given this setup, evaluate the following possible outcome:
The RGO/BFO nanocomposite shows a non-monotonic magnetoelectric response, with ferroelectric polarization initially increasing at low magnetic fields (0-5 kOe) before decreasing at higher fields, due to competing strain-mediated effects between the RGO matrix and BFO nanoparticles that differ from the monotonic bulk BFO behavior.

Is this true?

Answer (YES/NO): NO